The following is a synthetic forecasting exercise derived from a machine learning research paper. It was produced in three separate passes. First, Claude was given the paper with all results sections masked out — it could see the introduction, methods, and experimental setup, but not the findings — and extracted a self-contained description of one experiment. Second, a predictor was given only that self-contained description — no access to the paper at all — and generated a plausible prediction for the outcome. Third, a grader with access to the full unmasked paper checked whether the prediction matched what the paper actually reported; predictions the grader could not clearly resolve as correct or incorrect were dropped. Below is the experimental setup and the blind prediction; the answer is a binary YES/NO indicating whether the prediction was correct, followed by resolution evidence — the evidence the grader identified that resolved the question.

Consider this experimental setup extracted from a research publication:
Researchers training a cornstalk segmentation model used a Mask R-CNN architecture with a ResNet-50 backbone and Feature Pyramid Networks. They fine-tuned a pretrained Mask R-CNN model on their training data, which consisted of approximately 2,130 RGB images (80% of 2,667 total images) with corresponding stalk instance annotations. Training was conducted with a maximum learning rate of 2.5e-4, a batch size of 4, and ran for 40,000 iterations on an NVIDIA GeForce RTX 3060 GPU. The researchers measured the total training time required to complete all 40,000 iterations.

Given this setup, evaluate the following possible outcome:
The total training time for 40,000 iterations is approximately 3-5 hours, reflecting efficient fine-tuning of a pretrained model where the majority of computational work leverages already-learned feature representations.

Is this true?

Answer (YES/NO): NO